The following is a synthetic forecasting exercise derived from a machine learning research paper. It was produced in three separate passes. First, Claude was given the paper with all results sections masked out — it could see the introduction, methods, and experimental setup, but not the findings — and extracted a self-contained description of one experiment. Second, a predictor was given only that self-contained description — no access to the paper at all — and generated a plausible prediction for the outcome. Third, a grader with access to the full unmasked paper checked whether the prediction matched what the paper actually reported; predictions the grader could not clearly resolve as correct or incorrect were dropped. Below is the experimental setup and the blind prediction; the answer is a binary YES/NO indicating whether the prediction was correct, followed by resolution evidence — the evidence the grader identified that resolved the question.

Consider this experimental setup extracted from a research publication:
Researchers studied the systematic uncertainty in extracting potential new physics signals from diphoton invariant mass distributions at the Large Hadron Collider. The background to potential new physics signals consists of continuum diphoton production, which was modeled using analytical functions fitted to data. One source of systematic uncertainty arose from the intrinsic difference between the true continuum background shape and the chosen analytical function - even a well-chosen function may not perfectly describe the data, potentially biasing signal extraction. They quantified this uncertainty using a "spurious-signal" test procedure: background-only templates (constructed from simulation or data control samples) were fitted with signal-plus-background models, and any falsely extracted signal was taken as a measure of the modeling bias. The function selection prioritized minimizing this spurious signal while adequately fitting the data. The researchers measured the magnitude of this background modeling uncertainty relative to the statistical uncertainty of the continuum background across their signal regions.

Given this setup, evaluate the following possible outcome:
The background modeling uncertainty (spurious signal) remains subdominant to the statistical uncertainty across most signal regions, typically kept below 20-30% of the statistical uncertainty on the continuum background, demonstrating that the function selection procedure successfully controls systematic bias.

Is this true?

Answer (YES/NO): YES